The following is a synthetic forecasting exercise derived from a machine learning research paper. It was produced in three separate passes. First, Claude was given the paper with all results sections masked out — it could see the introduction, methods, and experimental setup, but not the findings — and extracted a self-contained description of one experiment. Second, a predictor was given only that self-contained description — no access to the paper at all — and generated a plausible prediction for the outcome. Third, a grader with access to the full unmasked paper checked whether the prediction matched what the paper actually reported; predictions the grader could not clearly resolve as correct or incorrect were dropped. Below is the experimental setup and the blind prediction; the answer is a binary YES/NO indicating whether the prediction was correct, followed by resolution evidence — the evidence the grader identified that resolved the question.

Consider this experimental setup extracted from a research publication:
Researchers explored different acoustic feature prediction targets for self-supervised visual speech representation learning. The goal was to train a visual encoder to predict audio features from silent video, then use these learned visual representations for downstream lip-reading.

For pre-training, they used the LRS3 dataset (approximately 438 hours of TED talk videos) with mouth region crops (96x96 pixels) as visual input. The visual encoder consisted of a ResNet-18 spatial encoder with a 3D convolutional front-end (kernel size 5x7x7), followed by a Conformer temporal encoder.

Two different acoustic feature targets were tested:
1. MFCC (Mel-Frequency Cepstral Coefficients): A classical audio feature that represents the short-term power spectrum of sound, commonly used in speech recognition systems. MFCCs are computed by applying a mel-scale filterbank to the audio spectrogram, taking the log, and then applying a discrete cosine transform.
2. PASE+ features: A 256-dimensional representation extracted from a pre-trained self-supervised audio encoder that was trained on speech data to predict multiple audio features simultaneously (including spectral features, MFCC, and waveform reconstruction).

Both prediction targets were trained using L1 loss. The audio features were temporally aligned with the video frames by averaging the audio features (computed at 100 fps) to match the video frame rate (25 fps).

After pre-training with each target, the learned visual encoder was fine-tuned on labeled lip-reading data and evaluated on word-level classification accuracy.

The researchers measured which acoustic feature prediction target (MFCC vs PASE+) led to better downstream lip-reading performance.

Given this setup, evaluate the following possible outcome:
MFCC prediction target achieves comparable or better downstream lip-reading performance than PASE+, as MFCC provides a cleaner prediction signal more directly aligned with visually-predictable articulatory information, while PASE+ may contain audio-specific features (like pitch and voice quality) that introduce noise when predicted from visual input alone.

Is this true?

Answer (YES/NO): NO